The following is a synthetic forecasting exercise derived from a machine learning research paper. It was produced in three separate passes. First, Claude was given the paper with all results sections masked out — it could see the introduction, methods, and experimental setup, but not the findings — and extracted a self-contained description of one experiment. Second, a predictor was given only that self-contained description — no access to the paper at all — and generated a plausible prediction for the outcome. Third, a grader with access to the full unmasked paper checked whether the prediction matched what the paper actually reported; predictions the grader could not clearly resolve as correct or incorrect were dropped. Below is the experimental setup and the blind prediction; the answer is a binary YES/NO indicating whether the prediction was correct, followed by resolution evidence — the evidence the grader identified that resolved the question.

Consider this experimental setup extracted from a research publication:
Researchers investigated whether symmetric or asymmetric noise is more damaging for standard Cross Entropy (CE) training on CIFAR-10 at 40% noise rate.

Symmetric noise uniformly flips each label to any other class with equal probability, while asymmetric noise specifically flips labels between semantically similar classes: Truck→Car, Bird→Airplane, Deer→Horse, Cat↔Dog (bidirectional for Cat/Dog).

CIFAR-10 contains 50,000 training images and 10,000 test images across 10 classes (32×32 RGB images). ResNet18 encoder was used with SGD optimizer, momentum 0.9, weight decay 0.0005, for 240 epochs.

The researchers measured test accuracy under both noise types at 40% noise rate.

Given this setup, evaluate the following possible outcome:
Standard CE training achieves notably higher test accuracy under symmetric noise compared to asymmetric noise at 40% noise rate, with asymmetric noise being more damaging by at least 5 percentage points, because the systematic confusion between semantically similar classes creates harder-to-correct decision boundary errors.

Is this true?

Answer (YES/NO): NO